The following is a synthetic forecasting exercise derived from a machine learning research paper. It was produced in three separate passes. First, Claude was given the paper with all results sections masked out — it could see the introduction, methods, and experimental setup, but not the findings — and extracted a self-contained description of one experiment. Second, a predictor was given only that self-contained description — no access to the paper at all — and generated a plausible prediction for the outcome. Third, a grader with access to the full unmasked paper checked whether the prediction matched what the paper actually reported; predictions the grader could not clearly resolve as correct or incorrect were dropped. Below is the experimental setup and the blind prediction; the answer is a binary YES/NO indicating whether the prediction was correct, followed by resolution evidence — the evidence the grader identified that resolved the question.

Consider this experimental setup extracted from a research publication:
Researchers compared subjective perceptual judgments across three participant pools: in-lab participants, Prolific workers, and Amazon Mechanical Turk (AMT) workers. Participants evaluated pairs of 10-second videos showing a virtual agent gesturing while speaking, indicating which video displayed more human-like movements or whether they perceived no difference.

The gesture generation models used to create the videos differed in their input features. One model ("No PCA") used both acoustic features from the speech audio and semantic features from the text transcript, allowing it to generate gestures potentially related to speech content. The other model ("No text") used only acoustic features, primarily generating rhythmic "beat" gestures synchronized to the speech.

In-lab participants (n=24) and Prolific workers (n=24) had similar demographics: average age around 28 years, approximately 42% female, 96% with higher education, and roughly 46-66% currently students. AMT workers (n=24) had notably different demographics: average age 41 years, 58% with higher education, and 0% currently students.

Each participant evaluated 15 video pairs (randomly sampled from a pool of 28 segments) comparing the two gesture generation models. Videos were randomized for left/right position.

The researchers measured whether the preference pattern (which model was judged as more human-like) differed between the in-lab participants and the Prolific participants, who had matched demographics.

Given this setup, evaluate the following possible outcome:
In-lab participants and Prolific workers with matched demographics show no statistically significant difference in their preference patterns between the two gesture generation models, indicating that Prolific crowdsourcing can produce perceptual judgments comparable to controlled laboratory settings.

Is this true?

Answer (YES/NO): YES